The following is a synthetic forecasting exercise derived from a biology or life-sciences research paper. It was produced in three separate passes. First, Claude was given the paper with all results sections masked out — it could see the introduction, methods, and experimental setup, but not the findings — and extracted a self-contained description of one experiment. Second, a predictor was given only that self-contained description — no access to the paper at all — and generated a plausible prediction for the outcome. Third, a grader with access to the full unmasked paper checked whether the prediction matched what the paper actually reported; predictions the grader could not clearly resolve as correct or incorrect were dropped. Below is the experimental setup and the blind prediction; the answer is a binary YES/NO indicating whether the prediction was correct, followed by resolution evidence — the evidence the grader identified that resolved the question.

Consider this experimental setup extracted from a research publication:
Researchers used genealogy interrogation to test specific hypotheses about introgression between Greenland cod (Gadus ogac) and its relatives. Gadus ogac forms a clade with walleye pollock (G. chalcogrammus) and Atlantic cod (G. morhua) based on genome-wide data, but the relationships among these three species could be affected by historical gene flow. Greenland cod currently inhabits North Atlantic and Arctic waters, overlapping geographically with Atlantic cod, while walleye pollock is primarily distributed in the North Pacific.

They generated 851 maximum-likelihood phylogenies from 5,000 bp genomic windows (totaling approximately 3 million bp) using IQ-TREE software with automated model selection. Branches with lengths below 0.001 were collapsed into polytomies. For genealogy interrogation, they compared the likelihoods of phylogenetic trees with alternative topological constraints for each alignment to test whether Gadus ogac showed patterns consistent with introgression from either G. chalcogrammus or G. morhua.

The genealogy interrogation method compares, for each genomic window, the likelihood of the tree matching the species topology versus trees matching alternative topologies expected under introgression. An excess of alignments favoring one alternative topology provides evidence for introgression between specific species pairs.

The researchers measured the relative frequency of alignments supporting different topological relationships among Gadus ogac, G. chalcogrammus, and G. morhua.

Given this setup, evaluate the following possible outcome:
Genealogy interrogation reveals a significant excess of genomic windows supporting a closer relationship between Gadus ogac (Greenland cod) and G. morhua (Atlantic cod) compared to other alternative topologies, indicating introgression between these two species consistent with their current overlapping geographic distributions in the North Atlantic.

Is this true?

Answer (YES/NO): NO